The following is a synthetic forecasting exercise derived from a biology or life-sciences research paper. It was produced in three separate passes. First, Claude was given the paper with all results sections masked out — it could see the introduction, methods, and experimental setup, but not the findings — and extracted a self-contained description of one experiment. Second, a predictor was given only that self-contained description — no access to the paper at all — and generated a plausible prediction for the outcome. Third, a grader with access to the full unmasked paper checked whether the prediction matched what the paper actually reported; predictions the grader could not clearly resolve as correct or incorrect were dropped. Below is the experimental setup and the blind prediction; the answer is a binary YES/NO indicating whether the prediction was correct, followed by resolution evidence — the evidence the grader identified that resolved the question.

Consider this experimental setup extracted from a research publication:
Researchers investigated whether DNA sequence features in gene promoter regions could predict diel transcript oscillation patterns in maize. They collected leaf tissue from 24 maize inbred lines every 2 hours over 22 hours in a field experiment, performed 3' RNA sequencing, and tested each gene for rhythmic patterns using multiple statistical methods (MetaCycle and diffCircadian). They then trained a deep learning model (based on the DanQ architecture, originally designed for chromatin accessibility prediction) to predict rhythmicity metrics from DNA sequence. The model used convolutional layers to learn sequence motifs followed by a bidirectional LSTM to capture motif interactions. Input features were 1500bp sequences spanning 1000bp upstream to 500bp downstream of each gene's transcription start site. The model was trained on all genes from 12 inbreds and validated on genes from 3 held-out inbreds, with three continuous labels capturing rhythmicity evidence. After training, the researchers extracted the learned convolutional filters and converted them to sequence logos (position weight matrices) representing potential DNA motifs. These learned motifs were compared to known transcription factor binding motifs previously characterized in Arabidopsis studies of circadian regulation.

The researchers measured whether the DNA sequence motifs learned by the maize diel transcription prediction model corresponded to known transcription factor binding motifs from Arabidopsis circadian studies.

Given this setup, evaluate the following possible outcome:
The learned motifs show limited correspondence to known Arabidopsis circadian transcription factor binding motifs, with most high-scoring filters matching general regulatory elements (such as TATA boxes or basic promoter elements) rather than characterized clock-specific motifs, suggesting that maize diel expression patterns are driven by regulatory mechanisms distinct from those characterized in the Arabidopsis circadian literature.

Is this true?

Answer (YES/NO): NO